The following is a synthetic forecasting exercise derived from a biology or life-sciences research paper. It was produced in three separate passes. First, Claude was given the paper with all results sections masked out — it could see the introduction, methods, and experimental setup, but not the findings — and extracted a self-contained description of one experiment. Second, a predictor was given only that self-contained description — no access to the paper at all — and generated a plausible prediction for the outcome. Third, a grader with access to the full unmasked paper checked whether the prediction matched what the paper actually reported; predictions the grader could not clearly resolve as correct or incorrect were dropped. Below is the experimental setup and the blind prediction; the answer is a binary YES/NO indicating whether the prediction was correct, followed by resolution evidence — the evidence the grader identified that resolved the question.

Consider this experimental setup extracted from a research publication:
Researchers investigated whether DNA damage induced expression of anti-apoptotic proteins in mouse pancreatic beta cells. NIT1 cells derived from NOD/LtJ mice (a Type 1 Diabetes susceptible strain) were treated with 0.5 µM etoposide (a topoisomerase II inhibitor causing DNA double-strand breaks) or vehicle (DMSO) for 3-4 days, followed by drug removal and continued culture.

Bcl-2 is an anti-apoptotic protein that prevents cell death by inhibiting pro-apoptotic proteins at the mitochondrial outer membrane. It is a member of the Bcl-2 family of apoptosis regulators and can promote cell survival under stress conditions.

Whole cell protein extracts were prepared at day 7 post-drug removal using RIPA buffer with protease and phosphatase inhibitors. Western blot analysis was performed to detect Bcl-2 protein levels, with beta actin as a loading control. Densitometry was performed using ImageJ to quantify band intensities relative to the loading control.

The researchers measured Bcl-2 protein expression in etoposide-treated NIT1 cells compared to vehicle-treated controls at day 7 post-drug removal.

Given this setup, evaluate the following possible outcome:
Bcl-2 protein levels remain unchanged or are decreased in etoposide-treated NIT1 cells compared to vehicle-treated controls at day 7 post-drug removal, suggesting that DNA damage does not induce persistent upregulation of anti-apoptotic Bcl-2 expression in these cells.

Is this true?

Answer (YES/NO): YES